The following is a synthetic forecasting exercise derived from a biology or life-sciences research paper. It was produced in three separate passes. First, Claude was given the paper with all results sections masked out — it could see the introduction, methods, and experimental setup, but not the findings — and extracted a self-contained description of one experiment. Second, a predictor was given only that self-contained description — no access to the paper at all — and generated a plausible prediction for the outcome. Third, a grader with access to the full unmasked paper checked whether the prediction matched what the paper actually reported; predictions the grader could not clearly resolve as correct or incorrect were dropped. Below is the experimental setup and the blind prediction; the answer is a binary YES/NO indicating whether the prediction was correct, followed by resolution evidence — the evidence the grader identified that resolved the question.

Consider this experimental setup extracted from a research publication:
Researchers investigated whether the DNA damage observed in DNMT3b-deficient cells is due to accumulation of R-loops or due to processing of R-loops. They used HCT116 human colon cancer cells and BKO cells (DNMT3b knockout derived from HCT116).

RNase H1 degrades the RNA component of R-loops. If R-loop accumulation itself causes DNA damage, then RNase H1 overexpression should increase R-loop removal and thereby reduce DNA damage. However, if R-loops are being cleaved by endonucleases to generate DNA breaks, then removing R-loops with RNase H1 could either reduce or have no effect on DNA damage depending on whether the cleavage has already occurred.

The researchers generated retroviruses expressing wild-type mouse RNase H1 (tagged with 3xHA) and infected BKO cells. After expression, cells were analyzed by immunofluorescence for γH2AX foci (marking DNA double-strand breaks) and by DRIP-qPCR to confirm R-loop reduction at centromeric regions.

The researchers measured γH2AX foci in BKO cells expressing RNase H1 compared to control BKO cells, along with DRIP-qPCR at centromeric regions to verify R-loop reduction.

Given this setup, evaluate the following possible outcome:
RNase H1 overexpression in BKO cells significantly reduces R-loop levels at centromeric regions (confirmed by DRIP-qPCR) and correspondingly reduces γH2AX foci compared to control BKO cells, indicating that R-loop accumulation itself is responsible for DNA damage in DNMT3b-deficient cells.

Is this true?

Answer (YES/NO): NO